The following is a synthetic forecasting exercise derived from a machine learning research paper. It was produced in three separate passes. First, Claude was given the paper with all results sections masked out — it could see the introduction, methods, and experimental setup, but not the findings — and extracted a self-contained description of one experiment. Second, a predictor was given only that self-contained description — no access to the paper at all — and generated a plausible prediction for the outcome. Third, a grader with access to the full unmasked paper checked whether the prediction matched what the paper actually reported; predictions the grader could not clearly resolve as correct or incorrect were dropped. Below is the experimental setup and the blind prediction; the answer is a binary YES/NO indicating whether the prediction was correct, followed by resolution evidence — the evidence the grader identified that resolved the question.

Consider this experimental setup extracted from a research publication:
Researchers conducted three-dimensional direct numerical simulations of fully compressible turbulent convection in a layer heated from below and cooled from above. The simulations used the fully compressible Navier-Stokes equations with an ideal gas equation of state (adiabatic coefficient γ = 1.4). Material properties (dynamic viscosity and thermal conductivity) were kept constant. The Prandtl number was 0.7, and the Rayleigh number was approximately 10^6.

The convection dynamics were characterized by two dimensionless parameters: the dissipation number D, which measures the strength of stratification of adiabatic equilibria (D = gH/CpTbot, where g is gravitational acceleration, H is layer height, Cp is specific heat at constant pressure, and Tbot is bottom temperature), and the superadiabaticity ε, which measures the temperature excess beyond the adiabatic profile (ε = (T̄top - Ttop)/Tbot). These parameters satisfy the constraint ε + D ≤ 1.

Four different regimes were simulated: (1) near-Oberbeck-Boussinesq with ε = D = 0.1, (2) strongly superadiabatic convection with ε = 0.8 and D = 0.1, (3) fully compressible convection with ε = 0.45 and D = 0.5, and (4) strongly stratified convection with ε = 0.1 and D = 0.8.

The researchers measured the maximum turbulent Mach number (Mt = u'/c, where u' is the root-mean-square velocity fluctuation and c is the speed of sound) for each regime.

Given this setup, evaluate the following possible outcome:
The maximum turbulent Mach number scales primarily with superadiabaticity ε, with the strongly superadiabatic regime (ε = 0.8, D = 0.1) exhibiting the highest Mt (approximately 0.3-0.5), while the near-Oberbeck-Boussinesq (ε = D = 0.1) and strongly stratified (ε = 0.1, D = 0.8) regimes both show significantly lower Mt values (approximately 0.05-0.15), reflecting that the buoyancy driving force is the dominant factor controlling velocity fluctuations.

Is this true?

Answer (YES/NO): NO